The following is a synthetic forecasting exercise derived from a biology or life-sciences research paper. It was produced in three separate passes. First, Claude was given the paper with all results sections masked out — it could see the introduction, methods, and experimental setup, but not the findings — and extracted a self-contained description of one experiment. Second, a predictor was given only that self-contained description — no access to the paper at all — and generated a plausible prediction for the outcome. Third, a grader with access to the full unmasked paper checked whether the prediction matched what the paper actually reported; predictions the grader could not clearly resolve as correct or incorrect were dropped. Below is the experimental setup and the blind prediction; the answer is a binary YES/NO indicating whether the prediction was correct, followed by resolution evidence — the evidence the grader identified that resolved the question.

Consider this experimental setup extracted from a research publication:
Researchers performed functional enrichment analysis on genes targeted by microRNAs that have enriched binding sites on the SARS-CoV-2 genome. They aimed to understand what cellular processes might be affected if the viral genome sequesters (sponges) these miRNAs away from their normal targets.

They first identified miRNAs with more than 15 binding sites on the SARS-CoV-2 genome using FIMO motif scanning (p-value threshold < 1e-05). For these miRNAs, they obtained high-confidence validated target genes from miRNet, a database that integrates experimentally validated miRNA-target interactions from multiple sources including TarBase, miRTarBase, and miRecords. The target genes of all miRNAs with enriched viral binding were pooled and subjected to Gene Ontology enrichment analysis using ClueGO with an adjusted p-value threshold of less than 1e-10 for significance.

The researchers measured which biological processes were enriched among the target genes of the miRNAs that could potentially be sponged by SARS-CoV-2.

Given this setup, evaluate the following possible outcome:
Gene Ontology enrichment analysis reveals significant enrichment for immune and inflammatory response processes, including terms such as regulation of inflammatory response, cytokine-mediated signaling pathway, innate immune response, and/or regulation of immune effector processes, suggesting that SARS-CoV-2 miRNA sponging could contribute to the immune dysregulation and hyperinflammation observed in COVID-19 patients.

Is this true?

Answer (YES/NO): NO